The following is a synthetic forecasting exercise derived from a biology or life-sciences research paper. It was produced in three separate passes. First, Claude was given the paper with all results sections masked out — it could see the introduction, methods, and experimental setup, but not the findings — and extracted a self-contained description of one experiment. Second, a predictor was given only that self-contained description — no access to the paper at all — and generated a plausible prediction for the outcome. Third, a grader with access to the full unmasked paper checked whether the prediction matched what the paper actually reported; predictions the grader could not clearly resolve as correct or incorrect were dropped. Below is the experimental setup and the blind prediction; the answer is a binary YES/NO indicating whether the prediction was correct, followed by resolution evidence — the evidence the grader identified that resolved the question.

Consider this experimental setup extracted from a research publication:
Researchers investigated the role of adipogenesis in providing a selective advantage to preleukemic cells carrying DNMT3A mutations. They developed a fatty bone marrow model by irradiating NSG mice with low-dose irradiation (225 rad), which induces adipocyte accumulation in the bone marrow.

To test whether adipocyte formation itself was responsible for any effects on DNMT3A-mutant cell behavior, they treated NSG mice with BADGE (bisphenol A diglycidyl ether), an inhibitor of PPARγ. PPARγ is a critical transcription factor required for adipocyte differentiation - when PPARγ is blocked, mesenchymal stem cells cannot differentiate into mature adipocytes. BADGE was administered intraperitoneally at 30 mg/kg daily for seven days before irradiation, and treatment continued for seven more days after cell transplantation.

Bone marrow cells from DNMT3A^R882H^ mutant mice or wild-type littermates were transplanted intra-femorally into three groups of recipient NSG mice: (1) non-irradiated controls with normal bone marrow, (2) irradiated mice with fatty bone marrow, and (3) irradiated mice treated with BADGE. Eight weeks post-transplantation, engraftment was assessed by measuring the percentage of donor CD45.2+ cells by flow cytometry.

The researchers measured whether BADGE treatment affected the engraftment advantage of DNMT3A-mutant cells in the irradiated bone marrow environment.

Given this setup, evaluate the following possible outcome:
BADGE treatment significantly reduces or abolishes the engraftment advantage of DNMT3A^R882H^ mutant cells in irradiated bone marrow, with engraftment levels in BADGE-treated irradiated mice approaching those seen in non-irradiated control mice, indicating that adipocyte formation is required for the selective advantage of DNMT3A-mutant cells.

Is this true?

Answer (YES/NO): YES